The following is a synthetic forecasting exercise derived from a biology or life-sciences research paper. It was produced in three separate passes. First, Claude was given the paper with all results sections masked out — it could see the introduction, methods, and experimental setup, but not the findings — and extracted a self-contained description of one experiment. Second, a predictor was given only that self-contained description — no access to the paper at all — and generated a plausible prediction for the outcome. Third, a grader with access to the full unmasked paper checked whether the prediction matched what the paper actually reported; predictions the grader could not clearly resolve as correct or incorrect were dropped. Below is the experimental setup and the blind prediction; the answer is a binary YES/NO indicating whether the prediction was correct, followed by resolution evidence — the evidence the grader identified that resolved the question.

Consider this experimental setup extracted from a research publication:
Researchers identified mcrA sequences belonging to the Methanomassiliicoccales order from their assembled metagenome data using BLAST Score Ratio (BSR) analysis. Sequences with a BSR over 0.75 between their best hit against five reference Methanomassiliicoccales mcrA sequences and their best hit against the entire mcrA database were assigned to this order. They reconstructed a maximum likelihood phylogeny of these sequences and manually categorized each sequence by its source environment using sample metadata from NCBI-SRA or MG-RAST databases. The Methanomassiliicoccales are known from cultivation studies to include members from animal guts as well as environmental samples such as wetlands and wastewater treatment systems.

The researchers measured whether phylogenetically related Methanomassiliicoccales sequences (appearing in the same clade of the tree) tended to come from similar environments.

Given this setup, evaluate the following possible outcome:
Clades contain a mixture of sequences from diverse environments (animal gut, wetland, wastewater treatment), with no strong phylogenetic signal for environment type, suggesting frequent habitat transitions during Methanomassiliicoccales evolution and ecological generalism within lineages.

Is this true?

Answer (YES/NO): YES